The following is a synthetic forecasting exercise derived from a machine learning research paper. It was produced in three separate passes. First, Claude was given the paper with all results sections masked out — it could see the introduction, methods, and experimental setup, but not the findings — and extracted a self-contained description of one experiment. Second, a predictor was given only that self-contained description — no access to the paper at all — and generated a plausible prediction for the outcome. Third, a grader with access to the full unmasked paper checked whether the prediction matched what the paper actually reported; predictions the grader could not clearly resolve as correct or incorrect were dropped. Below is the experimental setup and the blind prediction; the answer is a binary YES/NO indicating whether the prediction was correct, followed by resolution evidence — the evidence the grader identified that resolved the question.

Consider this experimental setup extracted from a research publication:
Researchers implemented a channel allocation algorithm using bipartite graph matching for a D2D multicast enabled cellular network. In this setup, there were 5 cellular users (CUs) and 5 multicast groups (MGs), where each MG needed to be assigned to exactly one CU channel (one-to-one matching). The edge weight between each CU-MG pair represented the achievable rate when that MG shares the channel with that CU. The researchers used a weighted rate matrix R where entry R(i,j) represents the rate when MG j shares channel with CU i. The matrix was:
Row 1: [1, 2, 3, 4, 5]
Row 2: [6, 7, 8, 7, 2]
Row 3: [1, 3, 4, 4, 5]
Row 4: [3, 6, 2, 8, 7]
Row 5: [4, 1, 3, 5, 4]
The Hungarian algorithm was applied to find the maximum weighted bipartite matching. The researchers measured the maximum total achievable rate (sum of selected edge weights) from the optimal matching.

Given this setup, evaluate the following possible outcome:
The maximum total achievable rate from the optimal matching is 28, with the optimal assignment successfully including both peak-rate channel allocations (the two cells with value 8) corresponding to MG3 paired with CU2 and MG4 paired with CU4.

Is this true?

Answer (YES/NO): NO